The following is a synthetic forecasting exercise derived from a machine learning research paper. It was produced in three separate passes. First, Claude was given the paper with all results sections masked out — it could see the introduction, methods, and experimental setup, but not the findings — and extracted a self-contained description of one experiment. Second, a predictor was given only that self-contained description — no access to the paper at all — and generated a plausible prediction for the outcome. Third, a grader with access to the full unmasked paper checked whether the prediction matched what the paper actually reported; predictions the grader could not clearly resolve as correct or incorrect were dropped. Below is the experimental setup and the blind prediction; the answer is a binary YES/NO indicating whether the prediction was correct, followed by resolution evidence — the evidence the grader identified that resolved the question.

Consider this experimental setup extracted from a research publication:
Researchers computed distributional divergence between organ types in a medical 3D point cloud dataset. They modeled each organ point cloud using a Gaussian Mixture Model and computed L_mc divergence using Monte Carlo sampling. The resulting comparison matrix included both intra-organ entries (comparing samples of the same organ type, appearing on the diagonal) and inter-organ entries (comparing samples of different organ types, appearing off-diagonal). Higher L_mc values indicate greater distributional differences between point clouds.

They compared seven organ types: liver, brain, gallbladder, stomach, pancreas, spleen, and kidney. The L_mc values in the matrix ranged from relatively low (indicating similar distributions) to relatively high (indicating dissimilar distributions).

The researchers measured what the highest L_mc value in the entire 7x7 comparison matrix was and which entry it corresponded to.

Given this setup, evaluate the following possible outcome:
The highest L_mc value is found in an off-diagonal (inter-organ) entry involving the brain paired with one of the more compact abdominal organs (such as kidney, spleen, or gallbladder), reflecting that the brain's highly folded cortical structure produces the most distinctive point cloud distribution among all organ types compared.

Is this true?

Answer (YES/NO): NO